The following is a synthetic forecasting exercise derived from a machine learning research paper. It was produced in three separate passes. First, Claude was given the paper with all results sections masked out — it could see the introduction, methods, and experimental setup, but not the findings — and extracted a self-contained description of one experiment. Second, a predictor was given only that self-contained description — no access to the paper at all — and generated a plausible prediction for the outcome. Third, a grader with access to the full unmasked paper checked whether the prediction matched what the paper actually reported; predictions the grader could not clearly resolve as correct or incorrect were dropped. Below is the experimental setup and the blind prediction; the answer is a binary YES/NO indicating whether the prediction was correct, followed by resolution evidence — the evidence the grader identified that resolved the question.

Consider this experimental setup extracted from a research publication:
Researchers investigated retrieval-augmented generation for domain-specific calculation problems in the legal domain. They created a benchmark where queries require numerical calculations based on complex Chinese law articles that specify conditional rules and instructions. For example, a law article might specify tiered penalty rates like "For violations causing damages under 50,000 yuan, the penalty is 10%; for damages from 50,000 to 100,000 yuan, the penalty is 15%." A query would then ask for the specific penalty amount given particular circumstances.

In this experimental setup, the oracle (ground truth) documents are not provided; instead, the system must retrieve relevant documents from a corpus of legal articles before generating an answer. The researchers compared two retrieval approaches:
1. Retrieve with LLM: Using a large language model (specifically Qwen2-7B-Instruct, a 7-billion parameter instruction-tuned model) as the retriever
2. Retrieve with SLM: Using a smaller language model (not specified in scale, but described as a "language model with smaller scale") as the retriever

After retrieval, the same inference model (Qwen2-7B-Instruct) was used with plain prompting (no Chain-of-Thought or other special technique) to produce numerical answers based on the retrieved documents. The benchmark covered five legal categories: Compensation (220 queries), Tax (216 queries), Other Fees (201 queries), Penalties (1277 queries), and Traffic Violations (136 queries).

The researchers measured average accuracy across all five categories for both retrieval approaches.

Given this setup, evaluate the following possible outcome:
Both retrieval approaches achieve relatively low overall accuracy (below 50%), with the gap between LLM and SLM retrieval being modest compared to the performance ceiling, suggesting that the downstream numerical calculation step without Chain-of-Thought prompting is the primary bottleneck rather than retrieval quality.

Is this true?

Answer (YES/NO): NO